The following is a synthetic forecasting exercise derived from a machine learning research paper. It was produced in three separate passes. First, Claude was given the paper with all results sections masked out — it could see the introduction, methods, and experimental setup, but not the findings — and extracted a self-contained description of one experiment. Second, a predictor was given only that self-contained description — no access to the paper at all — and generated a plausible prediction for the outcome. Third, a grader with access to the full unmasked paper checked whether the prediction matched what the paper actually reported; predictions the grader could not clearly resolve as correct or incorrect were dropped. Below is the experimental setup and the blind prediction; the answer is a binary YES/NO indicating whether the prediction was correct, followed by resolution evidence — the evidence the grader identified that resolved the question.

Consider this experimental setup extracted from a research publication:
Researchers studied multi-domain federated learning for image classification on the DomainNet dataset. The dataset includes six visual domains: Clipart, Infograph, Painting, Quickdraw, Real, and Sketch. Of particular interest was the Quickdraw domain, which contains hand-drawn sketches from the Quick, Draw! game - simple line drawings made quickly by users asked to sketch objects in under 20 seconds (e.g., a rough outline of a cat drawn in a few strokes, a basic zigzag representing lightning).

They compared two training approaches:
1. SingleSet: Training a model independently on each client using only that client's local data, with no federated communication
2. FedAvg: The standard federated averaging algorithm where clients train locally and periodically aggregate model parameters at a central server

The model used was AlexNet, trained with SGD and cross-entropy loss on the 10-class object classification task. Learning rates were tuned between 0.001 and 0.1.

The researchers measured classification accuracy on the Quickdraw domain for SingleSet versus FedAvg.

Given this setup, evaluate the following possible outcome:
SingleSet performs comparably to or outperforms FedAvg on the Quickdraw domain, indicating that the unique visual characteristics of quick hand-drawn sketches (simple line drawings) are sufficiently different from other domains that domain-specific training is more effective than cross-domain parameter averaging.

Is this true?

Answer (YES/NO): YES